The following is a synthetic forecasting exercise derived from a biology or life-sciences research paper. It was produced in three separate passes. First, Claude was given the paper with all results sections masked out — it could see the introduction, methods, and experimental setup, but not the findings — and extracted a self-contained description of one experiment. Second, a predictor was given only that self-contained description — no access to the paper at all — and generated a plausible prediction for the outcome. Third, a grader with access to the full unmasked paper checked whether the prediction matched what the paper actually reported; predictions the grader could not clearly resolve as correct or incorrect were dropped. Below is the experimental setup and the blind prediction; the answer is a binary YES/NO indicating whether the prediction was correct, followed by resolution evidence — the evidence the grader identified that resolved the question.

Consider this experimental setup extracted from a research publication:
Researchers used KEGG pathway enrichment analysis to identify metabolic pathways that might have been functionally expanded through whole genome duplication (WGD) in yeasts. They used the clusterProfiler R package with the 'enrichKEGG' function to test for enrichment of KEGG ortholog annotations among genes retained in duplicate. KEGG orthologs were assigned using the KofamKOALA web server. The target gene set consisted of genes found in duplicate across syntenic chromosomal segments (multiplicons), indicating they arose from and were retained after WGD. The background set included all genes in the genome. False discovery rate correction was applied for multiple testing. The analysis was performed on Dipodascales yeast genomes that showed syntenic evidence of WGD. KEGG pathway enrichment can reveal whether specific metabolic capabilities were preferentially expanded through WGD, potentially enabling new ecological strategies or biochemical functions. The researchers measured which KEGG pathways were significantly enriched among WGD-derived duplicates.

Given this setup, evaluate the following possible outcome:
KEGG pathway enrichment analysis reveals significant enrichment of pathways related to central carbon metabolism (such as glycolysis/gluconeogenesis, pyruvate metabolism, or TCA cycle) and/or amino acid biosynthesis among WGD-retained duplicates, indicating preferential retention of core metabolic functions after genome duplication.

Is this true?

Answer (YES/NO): YES